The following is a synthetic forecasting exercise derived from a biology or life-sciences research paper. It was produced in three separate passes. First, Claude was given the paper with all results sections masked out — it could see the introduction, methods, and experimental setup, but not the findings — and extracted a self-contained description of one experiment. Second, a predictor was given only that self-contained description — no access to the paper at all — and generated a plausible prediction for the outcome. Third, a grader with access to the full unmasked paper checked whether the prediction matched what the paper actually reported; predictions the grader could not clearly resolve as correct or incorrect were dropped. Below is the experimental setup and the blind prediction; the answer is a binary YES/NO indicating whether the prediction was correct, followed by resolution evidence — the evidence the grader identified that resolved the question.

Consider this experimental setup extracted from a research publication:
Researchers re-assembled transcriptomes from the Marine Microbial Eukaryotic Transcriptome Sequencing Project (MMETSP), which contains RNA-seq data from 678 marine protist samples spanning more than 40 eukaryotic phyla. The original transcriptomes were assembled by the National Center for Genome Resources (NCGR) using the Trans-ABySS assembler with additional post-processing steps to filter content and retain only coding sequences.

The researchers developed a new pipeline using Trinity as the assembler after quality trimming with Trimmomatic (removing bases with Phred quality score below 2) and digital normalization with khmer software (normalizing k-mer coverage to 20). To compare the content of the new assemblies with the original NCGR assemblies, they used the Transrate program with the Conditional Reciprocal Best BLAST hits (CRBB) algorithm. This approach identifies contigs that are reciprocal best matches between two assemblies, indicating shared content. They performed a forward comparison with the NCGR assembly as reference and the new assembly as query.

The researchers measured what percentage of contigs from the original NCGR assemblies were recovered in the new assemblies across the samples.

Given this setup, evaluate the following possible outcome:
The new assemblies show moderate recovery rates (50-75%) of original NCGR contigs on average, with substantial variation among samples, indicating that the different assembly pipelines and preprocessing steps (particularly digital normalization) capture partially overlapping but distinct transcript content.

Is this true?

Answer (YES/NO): YES